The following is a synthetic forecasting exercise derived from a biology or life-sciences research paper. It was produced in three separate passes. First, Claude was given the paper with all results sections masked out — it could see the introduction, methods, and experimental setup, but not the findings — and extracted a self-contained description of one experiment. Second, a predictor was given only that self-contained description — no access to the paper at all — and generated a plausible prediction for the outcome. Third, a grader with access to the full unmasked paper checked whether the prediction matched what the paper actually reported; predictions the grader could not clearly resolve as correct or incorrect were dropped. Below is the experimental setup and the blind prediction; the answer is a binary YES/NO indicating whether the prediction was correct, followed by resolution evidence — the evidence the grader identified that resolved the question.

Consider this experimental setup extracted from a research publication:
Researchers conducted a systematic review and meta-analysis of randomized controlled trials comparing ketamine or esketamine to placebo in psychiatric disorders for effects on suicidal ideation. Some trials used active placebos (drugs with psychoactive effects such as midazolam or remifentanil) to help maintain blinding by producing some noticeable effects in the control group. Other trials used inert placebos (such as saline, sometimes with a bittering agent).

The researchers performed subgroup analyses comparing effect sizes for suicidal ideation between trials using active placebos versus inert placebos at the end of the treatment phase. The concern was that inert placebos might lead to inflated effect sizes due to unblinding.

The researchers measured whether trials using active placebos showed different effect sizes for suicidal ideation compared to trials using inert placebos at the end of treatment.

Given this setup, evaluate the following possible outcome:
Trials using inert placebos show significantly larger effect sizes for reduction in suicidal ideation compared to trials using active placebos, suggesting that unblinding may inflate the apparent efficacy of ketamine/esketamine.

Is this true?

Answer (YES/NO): NO